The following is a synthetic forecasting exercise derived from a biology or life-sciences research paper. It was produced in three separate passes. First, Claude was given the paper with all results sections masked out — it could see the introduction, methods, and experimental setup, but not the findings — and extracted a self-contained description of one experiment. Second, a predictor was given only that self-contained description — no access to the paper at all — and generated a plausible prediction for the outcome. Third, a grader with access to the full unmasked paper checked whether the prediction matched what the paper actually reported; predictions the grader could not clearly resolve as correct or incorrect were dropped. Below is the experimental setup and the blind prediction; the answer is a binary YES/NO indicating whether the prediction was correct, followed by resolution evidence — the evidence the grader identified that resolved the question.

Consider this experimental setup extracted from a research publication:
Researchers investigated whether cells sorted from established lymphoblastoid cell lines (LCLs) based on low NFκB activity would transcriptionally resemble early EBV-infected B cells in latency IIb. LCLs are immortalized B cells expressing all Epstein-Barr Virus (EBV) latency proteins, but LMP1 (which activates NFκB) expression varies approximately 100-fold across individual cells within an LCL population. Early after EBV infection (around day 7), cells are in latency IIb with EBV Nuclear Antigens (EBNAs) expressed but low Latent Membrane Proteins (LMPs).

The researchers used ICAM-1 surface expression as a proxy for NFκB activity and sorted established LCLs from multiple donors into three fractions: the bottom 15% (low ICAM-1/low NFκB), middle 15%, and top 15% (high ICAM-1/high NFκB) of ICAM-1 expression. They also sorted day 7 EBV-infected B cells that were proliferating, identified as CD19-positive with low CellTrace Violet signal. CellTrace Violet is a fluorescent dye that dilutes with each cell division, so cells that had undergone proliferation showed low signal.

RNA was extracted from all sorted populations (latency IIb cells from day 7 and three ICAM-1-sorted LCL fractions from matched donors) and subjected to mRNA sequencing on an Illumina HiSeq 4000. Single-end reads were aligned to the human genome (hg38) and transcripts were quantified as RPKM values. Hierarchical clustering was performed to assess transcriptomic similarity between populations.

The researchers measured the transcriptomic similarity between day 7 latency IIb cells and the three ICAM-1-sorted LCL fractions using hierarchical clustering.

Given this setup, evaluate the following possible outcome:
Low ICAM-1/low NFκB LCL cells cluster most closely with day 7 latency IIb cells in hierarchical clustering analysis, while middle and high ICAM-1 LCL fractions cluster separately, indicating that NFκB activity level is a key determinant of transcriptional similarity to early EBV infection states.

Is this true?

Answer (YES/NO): NO